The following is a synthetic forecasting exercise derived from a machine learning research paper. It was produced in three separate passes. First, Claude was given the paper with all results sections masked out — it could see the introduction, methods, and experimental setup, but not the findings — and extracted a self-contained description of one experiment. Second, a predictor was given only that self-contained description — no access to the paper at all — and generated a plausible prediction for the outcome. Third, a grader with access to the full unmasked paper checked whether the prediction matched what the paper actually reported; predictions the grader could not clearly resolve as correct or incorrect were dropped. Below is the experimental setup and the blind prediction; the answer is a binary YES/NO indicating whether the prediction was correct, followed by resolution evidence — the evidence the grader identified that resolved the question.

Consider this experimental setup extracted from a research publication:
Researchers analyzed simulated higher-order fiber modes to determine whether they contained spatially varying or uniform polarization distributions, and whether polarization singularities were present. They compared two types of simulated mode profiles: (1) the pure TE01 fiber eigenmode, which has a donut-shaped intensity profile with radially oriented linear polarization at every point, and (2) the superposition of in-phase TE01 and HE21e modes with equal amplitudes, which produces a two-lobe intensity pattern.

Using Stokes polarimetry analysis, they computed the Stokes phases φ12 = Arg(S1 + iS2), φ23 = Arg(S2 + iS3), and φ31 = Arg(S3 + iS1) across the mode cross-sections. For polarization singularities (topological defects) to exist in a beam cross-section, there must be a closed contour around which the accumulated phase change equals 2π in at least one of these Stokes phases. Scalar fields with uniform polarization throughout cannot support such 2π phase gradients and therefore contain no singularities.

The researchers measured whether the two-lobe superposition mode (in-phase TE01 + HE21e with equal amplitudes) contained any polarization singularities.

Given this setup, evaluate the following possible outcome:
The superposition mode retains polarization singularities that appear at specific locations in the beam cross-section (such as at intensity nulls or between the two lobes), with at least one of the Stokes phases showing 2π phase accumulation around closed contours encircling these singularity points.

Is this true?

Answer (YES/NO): NO